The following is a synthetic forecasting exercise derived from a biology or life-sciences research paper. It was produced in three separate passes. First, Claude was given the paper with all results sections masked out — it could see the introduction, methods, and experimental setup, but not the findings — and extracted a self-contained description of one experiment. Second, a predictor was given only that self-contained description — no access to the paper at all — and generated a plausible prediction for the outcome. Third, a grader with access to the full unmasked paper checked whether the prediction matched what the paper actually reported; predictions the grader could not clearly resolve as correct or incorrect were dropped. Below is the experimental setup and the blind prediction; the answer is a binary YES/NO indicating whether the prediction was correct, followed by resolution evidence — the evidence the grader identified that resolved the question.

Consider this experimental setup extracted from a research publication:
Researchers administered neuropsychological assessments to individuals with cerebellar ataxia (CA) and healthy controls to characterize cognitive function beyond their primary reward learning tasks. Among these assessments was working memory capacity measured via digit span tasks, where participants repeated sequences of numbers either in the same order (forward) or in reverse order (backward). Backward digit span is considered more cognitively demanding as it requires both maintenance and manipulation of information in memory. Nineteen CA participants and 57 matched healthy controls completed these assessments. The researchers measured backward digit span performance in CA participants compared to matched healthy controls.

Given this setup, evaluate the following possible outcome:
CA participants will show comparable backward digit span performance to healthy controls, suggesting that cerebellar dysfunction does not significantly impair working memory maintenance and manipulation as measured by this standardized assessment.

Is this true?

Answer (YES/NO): NO